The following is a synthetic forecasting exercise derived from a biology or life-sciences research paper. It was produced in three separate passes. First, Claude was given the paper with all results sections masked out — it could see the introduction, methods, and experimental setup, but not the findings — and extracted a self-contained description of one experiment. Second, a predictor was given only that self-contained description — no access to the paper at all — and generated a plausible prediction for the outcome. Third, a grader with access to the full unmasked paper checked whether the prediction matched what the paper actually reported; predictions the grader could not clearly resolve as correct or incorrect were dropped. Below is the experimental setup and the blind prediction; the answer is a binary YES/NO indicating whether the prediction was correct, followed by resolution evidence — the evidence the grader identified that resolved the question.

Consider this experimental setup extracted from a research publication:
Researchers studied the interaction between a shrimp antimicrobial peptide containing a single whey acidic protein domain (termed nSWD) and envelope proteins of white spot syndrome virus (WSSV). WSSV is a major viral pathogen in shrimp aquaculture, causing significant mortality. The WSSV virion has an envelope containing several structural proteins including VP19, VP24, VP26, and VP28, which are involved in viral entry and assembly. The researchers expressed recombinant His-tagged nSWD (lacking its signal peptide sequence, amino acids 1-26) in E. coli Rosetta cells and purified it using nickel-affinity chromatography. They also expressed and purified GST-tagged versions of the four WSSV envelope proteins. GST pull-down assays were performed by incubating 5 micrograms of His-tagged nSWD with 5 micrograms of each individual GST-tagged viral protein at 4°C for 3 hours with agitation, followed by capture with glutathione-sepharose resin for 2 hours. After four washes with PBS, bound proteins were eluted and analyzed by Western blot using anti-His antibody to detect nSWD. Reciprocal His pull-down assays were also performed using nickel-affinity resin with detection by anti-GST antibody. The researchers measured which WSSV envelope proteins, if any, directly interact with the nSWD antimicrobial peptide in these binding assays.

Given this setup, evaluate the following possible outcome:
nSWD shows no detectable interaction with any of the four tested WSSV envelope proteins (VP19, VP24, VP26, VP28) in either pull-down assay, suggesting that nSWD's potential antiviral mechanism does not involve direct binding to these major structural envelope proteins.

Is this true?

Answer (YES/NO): NO